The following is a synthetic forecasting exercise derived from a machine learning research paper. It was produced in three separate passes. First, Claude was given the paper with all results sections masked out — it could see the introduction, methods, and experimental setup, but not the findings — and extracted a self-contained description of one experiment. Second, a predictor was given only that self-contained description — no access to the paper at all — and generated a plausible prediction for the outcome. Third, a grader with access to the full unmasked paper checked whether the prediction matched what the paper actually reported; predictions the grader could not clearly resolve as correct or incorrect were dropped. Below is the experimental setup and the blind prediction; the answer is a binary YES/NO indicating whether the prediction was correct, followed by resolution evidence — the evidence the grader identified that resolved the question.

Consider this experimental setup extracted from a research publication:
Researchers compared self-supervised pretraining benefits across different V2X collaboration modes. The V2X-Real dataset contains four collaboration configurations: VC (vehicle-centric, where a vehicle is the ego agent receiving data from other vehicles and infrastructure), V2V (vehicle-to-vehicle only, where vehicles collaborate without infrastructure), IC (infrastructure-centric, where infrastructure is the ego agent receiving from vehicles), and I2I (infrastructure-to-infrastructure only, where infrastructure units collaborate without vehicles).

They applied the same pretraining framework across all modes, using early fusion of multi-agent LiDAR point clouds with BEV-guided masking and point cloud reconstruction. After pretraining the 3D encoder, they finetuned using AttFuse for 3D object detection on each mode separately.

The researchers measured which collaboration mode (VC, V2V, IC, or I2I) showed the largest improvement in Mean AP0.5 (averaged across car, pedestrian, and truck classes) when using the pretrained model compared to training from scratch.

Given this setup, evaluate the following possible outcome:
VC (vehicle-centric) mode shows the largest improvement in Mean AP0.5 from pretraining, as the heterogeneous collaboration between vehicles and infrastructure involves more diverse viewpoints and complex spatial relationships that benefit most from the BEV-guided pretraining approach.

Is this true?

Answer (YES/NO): NO